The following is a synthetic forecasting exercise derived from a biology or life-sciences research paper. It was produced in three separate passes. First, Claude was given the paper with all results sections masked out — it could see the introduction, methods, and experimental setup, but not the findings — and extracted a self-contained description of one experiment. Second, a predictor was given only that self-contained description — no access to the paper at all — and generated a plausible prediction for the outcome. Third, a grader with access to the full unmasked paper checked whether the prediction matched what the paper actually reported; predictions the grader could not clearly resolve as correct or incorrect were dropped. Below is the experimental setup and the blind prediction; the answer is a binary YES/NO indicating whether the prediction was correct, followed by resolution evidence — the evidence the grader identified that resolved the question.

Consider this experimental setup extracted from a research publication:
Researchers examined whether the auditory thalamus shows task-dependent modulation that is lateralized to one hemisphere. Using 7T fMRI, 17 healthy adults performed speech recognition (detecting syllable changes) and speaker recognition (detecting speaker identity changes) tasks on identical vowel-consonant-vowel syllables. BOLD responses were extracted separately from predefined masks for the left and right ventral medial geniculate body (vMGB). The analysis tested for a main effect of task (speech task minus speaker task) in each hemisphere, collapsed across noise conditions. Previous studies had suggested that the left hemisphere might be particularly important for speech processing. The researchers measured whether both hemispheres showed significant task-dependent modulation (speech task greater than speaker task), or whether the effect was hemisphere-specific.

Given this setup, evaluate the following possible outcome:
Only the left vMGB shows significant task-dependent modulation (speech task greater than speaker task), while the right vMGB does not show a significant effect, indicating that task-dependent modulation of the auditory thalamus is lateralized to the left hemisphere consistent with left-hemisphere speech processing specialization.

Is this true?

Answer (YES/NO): YES